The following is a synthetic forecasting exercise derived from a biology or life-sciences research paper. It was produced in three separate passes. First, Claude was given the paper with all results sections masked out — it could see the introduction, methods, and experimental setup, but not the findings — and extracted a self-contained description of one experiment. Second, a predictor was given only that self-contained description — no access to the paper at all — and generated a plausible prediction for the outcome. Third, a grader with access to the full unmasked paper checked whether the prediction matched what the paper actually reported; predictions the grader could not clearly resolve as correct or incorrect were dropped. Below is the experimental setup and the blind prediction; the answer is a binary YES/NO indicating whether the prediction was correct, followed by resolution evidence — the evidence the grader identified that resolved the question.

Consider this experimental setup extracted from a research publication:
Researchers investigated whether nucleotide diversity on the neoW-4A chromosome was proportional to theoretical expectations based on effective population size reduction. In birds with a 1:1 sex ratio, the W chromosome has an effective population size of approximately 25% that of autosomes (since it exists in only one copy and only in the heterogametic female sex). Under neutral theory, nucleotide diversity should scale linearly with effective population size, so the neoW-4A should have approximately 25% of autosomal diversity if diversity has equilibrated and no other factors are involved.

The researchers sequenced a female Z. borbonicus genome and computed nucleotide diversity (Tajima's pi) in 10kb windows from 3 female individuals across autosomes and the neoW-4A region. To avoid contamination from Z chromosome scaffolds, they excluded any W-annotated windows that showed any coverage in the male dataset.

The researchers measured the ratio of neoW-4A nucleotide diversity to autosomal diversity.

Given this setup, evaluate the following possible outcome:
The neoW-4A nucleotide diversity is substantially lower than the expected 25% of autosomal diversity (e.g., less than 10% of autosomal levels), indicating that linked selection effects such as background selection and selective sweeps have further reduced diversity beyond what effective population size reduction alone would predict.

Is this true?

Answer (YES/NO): NO